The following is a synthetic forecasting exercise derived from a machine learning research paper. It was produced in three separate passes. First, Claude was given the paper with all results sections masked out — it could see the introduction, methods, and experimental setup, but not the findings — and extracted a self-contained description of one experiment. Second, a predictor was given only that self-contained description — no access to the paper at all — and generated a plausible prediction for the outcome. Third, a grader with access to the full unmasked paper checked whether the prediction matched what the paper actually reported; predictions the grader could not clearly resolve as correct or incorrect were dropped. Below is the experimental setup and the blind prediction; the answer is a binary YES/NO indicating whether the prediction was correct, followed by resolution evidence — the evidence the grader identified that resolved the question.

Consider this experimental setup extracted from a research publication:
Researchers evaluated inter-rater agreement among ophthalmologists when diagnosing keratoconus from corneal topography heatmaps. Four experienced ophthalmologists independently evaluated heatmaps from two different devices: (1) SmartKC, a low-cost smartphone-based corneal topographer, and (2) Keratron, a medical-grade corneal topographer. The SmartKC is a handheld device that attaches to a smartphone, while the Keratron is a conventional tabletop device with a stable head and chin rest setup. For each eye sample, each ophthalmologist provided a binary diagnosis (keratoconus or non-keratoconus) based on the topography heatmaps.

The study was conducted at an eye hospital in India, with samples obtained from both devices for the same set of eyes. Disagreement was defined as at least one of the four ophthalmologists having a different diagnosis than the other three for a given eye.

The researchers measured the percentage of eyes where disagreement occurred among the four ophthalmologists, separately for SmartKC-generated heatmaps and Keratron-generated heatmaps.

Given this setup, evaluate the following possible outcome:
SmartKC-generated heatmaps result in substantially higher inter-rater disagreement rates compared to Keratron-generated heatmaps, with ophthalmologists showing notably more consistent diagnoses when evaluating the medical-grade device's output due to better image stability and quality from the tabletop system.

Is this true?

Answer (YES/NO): NO